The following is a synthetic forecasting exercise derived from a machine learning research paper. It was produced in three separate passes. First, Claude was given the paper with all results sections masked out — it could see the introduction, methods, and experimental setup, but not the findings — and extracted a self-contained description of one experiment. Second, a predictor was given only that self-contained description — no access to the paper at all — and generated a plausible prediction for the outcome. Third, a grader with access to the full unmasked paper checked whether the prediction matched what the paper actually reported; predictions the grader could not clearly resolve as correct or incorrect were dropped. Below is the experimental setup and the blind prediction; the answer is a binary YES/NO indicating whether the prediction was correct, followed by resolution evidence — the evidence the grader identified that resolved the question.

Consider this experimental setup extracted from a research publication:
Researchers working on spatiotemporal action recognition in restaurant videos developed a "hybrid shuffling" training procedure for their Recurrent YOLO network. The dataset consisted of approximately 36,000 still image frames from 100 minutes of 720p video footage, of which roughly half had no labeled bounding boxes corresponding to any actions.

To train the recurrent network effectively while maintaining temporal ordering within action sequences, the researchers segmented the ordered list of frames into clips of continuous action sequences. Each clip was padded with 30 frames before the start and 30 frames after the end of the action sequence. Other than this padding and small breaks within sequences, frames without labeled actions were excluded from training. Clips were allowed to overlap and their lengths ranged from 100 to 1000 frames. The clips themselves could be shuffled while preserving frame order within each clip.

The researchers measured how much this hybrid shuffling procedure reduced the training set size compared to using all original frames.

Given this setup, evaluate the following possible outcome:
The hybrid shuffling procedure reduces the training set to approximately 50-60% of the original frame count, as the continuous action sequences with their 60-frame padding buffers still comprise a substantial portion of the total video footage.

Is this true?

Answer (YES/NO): YES